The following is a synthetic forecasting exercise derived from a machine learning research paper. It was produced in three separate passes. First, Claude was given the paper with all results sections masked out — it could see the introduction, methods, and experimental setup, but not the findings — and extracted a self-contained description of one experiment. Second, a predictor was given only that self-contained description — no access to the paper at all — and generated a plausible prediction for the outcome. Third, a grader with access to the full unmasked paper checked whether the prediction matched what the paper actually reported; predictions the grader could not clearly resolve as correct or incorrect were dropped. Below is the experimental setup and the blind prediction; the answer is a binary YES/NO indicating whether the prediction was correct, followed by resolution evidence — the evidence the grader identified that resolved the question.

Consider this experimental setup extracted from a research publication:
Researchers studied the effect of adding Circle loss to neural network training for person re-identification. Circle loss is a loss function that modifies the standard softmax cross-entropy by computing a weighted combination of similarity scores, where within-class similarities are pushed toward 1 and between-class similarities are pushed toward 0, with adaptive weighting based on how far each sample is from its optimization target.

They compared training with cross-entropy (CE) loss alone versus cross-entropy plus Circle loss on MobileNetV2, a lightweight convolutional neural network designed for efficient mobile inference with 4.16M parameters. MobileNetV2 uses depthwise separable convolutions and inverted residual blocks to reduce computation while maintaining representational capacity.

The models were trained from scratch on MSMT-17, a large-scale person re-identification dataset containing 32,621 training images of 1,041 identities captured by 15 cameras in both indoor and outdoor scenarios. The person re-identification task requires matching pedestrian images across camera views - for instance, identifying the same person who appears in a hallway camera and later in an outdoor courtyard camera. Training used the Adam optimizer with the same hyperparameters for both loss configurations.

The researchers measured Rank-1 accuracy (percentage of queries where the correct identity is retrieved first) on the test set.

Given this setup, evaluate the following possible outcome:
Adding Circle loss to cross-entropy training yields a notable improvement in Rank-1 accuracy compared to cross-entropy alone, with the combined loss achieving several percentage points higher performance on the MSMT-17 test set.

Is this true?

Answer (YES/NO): NO